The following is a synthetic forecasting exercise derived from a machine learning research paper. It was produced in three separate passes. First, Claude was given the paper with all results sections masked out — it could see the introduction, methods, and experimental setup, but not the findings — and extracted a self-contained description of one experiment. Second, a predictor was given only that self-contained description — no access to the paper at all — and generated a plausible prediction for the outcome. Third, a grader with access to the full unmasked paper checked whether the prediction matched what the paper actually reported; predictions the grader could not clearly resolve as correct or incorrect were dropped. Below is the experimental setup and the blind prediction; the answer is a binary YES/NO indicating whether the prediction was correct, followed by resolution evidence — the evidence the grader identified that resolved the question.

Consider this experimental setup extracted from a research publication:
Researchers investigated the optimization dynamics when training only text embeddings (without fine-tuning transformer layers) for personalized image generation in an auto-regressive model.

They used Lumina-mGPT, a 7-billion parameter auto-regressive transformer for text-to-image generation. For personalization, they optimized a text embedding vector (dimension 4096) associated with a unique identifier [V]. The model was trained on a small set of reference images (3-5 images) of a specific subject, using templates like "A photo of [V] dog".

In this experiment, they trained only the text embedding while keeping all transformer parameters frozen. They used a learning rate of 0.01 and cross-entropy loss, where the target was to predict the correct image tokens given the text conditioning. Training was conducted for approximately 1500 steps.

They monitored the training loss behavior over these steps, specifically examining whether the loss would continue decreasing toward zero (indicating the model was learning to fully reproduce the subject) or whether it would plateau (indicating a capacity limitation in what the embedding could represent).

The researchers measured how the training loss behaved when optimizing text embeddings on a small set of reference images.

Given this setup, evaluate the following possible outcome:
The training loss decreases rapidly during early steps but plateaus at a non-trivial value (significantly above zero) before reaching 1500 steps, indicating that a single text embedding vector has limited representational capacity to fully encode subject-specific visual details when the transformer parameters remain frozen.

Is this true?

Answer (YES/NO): NO